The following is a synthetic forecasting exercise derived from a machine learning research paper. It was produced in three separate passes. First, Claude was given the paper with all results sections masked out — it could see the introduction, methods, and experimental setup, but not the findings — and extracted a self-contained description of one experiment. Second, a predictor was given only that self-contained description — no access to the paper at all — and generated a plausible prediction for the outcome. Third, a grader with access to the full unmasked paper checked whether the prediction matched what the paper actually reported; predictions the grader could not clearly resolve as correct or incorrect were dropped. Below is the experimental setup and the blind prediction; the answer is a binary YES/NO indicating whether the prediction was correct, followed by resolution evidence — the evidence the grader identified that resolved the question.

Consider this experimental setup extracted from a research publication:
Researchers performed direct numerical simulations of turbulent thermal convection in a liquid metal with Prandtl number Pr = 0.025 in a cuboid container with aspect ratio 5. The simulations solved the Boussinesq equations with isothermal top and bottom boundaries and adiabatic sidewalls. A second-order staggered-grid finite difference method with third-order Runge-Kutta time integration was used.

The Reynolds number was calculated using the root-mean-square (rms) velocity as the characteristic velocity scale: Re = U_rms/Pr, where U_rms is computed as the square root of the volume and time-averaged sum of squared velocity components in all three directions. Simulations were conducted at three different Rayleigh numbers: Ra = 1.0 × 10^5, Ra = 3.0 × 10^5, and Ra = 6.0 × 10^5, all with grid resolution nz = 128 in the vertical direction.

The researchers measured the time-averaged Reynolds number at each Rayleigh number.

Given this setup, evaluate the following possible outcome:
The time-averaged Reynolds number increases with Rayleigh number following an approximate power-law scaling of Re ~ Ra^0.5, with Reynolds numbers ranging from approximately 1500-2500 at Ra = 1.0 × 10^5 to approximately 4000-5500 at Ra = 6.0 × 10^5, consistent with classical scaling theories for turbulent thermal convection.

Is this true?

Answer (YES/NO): NO